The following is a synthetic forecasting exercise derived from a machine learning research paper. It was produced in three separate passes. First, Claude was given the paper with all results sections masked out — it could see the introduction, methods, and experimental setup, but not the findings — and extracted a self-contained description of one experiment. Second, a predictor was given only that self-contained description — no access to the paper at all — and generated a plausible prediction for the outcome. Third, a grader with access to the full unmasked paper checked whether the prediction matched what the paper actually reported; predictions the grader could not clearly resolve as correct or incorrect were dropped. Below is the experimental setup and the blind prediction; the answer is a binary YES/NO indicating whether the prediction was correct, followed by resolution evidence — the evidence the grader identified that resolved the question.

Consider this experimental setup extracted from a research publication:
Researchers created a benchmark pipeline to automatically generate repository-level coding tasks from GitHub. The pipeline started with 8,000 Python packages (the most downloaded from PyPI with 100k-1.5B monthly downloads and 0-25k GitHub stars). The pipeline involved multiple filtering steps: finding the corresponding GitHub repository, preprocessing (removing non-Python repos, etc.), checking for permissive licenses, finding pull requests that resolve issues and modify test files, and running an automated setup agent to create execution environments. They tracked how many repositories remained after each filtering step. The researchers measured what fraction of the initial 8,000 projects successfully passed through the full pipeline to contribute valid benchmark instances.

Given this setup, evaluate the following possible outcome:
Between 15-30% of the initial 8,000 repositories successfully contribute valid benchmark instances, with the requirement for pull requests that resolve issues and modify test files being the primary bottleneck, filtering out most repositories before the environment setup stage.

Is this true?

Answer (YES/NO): NO